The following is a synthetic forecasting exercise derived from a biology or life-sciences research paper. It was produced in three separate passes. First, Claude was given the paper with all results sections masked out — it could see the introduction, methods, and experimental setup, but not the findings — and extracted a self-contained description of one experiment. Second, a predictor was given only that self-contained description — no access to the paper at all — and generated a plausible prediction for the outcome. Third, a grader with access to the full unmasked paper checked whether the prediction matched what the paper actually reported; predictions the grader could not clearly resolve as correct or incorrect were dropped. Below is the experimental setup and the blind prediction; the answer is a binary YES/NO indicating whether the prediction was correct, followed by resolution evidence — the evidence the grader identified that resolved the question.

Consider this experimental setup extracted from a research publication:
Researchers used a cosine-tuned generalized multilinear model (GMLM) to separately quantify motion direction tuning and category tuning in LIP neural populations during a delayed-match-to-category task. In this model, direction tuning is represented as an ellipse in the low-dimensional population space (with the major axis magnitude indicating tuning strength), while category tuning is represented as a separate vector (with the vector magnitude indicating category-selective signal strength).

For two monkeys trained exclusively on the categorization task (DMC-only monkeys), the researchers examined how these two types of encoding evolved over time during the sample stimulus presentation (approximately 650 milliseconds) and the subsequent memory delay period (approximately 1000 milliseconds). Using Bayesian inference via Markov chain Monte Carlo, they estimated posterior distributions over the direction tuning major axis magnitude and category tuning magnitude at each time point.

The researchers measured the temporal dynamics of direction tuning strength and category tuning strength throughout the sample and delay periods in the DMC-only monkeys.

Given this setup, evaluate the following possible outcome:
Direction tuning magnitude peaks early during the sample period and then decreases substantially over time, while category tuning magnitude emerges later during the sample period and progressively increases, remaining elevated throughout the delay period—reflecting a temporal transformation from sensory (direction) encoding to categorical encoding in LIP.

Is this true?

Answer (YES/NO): NO